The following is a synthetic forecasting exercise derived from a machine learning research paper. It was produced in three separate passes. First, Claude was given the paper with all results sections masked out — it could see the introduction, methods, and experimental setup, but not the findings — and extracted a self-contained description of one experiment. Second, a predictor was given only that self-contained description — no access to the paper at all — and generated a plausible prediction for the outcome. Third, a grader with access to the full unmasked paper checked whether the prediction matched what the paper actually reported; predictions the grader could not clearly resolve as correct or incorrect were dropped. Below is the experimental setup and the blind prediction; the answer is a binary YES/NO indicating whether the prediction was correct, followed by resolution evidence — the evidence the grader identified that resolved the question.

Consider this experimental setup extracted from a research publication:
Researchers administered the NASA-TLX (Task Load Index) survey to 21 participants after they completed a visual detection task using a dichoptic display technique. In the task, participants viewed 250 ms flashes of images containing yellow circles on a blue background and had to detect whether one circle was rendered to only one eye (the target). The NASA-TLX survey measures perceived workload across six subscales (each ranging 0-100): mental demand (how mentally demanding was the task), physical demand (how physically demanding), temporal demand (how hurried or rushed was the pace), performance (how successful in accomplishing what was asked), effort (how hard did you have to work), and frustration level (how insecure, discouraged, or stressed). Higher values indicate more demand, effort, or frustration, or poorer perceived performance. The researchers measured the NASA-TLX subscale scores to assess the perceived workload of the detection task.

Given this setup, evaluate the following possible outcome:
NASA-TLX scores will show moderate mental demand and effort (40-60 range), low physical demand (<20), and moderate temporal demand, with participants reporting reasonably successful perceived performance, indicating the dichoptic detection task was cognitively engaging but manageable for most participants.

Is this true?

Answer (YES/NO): NO